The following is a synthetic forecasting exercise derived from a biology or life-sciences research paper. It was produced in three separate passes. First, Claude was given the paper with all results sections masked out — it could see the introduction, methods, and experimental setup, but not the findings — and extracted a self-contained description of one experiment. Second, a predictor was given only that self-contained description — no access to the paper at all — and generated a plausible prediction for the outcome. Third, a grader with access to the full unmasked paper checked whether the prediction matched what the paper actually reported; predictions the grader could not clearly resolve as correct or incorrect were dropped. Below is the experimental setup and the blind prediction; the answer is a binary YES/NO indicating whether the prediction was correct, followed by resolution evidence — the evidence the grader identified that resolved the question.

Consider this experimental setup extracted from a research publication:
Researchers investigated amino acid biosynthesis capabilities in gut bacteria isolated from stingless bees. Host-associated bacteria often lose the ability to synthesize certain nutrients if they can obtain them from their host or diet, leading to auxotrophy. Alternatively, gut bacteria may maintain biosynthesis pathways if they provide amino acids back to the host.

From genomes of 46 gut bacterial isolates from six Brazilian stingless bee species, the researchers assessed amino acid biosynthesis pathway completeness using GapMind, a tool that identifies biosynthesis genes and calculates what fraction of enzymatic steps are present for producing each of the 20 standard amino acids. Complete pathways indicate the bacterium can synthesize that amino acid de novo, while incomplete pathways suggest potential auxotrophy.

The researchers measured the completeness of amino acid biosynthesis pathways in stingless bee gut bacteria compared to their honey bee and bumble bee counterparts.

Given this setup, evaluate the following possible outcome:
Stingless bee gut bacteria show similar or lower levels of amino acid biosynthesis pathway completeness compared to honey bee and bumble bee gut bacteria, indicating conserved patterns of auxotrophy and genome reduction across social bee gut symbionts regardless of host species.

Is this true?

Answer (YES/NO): YES